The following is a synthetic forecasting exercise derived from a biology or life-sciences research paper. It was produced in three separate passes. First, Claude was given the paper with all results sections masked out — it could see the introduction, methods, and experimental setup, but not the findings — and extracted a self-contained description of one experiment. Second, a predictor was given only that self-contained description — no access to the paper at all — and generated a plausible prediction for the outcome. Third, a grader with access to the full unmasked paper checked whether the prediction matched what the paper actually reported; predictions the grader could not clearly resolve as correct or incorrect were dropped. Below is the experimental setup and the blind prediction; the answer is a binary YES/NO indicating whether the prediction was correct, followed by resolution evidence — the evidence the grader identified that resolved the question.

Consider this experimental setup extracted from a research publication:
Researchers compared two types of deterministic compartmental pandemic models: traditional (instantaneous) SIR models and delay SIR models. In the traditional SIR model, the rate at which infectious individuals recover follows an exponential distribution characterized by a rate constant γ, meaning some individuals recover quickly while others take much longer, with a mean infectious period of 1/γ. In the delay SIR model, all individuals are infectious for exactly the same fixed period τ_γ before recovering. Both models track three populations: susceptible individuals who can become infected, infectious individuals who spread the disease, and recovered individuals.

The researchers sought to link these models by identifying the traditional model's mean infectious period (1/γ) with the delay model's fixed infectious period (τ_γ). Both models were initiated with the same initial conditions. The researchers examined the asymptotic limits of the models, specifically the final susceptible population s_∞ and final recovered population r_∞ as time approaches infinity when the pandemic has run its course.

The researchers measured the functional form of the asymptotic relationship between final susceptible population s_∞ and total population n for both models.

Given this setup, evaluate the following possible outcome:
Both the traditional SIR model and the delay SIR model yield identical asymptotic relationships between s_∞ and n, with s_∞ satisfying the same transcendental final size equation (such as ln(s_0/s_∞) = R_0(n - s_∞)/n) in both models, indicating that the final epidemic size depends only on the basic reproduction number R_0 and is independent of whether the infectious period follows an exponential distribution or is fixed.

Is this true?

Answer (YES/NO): YES